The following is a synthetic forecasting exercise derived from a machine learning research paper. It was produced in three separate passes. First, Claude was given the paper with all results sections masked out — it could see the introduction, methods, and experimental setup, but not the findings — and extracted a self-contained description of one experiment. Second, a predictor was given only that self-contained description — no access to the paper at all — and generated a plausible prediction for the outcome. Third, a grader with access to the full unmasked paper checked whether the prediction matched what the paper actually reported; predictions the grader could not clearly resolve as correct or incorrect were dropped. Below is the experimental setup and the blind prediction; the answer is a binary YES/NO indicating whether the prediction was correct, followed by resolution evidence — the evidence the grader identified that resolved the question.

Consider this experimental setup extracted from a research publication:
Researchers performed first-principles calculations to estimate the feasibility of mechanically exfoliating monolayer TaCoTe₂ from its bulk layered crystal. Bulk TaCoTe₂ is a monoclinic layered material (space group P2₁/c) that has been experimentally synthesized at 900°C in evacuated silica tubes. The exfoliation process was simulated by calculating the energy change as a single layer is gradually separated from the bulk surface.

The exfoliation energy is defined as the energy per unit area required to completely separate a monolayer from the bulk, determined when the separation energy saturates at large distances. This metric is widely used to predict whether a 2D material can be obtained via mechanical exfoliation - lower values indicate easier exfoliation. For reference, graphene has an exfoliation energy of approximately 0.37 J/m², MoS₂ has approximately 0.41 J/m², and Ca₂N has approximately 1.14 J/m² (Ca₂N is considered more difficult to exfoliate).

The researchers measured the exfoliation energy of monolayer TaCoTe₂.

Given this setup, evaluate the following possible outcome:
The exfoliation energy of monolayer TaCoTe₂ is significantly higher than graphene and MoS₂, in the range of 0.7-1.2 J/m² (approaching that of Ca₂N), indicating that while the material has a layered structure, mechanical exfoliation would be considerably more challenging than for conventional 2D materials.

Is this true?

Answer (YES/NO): NO